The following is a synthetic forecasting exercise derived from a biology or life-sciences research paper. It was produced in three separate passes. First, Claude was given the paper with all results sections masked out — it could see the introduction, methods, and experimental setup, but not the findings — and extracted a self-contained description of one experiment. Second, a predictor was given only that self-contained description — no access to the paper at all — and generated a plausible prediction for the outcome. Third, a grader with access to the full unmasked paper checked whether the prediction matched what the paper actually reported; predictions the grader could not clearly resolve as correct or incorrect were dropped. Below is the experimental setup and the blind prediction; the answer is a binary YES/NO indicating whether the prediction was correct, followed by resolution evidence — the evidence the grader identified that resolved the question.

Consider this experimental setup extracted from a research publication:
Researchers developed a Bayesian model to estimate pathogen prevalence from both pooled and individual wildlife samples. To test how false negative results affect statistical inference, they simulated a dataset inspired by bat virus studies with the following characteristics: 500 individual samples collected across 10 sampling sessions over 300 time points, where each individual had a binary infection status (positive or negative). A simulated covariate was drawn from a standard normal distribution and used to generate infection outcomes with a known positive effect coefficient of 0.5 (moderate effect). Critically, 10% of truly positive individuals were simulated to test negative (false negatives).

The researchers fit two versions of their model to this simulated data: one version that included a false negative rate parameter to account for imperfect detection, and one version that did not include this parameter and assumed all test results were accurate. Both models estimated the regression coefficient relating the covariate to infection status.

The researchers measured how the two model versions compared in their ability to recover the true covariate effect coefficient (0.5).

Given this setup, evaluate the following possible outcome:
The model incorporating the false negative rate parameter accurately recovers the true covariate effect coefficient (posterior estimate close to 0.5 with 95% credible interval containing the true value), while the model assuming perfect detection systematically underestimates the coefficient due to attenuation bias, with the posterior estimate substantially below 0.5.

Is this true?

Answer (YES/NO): NO